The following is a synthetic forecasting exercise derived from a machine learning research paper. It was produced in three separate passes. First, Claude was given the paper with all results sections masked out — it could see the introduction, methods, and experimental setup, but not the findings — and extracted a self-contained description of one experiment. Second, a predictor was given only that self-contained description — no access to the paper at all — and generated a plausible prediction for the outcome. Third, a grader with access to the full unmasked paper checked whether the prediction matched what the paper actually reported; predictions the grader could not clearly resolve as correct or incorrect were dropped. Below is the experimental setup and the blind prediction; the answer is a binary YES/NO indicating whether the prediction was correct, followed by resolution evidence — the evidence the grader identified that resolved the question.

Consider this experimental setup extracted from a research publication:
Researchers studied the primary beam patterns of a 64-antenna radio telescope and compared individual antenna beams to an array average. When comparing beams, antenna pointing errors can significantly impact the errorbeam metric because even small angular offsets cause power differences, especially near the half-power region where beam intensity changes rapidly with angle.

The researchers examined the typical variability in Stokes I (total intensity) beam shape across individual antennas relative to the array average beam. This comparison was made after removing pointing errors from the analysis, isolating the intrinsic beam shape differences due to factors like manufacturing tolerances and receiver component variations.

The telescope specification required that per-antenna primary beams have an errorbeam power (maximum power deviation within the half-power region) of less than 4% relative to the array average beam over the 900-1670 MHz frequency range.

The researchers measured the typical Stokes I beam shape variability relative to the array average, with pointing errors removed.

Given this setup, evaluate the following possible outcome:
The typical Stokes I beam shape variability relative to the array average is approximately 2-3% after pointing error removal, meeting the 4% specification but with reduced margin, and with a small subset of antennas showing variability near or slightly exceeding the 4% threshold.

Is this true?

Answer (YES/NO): NO